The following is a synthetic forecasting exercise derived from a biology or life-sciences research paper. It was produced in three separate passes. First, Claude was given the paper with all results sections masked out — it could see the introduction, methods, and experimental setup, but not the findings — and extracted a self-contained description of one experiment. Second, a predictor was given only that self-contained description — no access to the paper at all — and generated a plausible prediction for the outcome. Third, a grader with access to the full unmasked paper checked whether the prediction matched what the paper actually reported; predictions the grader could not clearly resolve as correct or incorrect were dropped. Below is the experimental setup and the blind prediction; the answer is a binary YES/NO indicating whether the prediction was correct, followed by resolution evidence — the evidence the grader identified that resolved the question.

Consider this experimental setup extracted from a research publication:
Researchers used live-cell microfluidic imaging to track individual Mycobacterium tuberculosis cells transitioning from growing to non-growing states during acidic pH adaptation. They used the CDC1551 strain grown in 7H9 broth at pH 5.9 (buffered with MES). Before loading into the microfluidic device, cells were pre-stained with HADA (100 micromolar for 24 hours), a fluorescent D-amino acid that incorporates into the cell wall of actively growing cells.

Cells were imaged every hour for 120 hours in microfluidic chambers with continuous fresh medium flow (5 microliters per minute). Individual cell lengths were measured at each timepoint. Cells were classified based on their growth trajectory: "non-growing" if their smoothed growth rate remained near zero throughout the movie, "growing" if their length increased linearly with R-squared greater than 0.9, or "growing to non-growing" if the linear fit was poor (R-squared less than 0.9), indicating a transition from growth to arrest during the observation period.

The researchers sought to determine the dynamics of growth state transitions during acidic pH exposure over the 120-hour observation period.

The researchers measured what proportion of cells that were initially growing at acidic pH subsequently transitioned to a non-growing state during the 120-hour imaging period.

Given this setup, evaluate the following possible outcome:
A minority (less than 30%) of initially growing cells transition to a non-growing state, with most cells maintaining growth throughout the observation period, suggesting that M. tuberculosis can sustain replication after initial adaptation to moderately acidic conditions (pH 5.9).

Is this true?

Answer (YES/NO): NO